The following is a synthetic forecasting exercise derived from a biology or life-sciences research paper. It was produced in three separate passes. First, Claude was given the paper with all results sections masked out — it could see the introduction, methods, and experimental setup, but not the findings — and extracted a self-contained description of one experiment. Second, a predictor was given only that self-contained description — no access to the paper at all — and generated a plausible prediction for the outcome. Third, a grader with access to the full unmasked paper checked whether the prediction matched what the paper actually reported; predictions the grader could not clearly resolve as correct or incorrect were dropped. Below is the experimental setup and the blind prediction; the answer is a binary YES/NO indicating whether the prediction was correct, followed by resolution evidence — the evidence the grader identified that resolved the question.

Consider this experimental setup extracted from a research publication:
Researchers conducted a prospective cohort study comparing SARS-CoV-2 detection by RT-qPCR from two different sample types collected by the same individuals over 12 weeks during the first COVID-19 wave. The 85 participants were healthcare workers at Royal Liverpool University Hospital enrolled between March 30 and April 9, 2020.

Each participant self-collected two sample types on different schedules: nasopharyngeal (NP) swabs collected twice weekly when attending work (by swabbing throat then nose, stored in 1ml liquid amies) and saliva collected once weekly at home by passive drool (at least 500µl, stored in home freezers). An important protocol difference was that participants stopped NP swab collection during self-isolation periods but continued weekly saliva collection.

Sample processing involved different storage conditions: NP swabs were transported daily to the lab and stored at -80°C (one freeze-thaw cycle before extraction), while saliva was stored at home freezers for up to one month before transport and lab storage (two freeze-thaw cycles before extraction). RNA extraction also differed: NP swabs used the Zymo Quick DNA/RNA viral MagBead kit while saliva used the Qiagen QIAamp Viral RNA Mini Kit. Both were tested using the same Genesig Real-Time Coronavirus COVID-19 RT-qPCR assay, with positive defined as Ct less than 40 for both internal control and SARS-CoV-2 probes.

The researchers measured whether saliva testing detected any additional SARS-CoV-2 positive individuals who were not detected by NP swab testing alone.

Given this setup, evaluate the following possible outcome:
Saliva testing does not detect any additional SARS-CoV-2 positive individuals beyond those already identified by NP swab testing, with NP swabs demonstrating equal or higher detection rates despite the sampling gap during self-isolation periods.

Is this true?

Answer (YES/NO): NO